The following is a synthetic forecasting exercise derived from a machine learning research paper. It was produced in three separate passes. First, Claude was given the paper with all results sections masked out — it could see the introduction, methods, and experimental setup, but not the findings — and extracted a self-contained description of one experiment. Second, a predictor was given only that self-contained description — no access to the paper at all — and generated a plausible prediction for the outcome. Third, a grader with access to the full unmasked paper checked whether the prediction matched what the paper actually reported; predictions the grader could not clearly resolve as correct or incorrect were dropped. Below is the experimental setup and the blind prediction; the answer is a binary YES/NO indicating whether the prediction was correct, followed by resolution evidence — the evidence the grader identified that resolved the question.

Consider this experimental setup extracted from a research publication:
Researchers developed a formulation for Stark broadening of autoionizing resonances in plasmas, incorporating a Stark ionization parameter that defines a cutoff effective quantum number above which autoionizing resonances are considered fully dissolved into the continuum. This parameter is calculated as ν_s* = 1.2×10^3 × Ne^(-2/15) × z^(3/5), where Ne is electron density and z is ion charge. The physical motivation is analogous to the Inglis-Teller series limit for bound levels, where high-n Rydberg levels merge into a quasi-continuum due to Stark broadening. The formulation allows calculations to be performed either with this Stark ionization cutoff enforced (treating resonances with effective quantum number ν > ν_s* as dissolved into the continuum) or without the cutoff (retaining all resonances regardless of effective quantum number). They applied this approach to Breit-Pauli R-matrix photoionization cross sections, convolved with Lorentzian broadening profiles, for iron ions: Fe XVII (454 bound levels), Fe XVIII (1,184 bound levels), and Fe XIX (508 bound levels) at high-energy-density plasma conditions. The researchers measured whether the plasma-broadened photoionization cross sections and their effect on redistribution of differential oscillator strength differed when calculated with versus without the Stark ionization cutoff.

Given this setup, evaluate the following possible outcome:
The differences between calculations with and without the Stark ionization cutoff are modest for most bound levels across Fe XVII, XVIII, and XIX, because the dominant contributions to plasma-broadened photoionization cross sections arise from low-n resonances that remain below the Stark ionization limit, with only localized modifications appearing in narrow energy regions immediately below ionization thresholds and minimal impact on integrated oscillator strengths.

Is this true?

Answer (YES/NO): YES